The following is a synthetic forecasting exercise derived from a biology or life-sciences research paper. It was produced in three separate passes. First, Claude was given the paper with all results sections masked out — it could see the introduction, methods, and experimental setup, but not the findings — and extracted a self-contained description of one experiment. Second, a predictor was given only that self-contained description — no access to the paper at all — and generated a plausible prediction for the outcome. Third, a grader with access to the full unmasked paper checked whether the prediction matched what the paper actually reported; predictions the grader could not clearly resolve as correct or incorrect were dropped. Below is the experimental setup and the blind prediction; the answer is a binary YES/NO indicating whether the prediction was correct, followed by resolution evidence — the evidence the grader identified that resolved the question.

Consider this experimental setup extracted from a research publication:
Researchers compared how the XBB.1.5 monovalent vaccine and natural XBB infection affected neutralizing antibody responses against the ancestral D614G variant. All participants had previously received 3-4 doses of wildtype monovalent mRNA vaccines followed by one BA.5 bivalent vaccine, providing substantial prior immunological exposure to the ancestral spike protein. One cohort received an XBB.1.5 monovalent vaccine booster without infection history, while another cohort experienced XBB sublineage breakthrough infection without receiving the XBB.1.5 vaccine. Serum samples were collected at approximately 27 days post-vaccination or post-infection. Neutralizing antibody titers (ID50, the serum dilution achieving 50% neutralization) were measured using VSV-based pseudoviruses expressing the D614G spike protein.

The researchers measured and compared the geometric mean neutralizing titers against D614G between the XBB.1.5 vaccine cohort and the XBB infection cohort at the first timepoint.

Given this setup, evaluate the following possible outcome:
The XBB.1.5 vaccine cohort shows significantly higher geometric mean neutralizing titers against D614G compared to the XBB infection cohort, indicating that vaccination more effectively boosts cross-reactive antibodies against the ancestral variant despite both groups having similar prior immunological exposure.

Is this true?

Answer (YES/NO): NO